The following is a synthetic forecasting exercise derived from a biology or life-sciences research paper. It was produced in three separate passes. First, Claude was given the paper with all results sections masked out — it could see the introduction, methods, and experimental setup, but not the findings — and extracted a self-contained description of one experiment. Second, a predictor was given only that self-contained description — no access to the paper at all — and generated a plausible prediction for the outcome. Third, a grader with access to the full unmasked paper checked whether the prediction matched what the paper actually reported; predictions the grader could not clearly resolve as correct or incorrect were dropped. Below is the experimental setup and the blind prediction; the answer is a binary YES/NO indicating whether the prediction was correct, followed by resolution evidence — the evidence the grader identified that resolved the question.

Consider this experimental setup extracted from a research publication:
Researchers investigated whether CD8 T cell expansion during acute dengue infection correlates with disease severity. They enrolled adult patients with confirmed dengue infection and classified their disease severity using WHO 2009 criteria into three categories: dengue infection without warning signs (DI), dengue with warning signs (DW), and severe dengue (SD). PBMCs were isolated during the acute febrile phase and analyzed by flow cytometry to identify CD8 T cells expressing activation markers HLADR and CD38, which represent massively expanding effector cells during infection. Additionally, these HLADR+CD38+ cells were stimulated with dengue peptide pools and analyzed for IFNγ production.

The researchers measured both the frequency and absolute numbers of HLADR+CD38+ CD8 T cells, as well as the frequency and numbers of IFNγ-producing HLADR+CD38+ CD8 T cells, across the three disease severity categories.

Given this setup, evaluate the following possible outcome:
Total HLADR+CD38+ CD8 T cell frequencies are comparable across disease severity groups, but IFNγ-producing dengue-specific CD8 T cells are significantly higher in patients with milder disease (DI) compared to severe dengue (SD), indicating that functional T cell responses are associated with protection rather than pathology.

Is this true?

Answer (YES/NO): NO